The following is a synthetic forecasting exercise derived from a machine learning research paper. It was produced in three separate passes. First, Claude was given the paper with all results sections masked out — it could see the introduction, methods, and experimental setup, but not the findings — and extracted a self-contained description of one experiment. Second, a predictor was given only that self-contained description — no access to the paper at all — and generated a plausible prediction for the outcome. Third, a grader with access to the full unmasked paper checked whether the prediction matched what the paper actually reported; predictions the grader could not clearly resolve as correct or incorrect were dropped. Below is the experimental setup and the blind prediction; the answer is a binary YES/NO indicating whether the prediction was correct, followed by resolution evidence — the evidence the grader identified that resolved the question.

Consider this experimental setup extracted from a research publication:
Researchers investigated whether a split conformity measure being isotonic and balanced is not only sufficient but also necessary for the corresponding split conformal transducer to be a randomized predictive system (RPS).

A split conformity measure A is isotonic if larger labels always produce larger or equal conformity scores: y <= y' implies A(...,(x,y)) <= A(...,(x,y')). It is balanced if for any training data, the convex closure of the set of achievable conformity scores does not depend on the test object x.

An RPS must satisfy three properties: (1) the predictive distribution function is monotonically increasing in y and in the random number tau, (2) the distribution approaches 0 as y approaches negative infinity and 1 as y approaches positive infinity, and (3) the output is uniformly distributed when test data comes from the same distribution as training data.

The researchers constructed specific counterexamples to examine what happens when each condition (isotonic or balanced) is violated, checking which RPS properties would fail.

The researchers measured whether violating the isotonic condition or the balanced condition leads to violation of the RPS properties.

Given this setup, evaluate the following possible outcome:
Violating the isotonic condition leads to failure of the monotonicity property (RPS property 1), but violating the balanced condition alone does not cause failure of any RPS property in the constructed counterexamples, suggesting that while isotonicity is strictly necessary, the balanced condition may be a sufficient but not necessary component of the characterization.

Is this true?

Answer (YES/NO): NO